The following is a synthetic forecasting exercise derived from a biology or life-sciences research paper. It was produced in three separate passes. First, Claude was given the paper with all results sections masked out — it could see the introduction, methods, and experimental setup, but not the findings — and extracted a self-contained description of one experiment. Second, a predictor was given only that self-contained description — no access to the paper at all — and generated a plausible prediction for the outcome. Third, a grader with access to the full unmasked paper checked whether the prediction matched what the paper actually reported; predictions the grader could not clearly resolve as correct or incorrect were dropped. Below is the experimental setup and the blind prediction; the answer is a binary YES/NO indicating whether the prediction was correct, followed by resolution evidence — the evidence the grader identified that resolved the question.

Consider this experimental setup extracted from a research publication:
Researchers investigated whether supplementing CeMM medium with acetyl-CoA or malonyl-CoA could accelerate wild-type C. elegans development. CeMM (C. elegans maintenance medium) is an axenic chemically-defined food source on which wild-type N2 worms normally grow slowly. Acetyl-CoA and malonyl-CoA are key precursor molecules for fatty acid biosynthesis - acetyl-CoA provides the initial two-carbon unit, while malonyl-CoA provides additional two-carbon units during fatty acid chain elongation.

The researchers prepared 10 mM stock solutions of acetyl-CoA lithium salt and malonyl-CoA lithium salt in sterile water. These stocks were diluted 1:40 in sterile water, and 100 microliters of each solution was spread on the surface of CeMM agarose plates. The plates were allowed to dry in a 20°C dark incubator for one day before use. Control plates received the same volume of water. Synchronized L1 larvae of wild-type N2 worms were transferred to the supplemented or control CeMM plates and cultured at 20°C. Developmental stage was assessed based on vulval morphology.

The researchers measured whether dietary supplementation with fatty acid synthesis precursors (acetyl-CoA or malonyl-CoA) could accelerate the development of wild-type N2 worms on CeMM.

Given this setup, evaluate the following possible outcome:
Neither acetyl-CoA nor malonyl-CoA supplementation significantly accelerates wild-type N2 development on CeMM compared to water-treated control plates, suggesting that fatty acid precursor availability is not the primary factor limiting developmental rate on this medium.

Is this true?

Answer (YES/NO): NO